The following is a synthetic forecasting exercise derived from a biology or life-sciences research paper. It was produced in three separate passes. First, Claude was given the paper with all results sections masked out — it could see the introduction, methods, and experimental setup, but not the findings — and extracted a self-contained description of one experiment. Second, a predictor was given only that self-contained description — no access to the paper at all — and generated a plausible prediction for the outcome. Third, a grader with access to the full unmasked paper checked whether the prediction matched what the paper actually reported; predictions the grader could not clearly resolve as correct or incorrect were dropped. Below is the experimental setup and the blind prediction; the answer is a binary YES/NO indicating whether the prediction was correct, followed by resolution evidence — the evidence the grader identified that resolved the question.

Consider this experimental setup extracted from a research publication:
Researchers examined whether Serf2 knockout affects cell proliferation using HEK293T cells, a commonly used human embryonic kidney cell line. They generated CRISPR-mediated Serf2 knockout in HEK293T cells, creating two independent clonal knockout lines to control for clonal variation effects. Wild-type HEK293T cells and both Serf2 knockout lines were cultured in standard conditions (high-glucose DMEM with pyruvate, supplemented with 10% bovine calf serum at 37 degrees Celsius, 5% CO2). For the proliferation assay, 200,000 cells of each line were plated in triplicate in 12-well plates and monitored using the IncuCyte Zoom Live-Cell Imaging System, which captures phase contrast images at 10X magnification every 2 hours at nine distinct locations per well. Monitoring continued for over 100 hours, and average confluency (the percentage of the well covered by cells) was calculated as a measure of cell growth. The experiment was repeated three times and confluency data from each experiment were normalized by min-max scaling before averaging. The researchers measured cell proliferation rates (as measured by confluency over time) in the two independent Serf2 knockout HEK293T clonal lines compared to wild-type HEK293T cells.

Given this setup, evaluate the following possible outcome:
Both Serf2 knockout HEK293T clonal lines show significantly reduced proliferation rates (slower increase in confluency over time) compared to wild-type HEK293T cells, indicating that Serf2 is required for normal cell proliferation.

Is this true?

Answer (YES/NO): YES